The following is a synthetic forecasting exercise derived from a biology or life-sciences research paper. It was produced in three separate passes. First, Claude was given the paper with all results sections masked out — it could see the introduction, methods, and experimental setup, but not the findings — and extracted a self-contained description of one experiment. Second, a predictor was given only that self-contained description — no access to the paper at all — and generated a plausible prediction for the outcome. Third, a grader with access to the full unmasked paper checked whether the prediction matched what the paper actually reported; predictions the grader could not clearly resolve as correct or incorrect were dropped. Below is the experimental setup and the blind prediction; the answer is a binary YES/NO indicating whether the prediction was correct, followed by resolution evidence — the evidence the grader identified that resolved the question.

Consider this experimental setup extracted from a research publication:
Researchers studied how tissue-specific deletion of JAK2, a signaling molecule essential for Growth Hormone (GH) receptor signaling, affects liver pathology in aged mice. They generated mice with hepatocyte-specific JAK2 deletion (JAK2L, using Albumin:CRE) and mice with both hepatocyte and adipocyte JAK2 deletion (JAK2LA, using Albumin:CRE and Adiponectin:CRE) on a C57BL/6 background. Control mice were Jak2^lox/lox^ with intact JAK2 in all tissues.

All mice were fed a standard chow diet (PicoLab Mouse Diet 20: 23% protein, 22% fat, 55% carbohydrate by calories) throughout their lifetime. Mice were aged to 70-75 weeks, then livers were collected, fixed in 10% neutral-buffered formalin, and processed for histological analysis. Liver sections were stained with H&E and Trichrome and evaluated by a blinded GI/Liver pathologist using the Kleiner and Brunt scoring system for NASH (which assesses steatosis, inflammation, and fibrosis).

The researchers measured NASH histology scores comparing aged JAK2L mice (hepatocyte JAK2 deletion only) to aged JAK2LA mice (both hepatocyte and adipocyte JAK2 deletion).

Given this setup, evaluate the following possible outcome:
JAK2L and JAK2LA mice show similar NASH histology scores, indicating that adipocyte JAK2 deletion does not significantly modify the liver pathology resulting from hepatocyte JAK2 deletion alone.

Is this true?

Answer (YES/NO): NO